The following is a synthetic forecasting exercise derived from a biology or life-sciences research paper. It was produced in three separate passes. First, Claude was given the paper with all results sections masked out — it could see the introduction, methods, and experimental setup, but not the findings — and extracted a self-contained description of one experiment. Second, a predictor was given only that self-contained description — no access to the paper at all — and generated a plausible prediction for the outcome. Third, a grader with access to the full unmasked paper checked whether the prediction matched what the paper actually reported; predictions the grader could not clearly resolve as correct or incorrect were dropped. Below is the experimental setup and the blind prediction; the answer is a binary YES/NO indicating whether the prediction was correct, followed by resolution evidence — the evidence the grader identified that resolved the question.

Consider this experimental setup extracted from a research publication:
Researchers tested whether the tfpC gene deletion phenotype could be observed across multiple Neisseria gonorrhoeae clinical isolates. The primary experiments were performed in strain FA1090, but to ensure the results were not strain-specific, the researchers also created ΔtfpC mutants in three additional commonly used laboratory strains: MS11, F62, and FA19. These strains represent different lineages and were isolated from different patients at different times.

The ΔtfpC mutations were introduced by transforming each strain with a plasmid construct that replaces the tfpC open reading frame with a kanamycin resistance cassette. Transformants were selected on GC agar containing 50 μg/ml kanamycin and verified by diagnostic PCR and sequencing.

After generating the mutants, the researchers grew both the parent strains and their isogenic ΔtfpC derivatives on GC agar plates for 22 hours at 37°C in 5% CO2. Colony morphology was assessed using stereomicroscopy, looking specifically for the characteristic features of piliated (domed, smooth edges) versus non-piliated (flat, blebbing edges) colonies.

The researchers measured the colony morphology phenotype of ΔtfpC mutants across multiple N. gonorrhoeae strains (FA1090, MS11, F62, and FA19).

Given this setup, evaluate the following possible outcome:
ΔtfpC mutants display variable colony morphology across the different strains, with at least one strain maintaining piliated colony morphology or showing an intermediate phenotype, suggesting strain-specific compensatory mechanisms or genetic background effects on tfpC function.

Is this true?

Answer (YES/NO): NO